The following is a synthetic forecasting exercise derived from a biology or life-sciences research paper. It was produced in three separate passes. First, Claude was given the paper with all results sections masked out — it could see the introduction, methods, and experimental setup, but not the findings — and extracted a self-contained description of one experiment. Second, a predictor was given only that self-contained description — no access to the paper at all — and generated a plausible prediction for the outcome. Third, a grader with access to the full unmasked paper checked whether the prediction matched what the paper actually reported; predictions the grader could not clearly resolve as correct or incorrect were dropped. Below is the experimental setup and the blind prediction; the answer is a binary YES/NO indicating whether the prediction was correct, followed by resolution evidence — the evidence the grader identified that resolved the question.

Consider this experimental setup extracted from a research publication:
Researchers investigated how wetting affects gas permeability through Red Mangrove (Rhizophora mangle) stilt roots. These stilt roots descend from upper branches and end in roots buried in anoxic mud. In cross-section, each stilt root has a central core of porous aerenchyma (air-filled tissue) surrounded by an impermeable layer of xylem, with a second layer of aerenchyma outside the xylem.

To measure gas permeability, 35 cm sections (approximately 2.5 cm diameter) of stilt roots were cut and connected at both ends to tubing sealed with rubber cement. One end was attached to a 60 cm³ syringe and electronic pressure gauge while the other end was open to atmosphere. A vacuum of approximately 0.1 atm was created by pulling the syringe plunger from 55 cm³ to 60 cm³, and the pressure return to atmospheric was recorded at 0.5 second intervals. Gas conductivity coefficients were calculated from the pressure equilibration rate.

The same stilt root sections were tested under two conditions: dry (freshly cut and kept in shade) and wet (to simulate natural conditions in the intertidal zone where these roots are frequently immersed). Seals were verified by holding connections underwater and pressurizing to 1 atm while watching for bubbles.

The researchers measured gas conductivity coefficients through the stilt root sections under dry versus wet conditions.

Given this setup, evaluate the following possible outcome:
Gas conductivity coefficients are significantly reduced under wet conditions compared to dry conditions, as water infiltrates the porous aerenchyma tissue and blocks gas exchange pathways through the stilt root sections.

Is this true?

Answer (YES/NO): NO